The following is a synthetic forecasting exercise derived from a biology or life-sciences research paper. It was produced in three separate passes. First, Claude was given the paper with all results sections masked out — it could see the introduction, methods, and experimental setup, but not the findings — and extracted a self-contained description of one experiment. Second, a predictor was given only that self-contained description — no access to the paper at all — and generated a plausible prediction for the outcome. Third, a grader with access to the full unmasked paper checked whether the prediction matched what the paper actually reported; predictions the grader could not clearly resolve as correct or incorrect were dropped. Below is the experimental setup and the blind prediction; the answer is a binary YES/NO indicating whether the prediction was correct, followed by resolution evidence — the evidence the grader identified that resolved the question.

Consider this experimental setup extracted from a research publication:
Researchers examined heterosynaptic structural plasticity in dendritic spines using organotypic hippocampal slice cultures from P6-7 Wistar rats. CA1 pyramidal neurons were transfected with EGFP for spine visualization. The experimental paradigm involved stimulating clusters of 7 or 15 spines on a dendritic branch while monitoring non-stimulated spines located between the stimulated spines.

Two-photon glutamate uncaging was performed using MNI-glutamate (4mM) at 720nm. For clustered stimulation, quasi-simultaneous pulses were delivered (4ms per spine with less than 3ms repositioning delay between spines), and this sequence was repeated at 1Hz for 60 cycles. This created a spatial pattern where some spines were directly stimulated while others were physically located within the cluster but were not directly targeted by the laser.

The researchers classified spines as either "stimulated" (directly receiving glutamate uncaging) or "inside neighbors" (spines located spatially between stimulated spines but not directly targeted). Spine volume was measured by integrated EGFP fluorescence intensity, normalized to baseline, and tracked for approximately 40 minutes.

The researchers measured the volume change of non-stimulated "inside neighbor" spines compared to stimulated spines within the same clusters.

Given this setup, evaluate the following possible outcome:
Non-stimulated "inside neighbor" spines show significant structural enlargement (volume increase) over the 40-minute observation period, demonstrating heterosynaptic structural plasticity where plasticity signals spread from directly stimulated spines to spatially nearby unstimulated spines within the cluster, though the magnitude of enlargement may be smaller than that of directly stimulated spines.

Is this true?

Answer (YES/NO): YES